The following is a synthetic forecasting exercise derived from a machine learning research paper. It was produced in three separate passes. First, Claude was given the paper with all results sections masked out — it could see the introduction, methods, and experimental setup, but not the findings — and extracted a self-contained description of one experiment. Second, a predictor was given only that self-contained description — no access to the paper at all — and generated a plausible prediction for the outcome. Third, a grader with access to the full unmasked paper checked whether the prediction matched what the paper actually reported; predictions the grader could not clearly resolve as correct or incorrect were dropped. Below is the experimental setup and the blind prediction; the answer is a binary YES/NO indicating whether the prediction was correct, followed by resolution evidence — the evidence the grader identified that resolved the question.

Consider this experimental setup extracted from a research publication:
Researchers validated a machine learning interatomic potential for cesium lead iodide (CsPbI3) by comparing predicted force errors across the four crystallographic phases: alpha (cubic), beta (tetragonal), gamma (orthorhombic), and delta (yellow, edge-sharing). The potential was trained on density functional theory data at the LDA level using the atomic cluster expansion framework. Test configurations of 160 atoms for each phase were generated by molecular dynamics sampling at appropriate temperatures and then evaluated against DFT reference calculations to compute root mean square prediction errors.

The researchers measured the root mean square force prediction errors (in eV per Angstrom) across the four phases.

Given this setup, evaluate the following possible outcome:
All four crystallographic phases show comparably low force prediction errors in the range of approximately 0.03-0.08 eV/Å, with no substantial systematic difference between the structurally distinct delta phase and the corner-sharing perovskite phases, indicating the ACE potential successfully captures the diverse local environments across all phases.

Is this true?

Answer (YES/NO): NO